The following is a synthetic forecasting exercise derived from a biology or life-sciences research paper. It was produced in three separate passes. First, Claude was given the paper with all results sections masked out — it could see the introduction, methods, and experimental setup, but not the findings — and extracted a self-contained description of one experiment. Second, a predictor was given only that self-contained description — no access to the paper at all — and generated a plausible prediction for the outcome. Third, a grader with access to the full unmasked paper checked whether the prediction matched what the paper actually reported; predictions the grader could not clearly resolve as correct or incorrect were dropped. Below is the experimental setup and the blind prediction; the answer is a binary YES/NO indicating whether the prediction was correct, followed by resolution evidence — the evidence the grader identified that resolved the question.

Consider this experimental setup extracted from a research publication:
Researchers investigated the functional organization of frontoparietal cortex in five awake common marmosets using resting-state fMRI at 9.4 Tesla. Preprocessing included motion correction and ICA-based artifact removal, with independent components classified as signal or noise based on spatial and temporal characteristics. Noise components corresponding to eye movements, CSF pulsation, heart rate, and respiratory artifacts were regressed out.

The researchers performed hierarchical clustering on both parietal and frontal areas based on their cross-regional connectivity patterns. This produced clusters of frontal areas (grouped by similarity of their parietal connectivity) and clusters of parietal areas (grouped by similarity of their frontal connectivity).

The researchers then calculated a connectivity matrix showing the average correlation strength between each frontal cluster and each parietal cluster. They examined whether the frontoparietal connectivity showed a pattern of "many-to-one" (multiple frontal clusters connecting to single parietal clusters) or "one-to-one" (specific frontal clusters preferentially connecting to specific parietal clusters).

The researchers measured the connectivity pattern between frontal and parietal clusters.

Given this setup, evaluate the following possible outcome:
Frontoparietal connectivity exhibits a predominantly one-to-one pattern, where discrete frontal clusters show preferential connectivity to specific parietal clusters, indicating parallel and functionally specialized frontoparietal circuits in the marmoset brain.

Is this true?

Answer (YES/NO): YES